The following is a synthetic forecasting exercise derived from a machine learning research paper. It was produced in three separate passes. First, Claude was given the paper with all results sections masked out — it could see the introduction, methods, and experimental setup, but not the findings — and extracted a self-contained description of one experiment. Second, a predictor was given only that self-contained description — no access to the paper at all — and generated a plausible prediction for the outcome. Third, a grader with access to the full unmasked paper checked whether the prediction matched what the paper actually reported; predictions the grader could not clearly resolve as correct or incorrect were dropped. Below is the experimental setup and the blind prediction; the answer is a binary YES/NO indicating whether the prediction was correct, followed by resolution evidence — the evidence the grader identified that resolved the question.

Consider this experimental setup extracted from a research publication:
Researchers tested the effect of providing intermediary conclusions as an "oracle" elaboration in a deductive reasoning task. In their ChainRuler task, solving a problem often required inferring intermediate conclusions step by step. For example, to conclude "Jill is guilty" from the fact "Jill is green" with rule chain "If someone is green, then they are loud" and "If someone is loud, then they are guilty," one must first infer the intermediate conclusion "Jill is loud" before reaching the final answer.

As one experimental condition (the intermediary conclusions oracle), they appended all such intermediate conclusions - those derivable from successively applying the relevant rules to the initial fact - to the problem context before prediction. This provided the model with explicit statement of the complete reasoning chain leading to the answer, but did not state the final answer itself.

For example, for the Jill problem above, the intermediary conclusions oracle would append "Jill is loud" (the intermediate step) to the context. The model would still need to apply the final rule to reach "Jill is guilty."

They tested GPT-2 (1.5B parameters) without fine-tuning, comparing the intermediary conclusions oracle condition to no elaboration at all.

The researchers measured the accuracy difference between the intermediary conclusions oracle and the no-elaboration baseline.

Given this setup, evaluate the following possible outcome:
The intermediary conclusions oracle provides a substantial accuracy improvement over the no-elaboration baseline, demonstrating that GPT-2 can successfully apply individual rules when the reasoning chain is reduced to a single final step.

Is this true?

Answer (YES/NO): NO